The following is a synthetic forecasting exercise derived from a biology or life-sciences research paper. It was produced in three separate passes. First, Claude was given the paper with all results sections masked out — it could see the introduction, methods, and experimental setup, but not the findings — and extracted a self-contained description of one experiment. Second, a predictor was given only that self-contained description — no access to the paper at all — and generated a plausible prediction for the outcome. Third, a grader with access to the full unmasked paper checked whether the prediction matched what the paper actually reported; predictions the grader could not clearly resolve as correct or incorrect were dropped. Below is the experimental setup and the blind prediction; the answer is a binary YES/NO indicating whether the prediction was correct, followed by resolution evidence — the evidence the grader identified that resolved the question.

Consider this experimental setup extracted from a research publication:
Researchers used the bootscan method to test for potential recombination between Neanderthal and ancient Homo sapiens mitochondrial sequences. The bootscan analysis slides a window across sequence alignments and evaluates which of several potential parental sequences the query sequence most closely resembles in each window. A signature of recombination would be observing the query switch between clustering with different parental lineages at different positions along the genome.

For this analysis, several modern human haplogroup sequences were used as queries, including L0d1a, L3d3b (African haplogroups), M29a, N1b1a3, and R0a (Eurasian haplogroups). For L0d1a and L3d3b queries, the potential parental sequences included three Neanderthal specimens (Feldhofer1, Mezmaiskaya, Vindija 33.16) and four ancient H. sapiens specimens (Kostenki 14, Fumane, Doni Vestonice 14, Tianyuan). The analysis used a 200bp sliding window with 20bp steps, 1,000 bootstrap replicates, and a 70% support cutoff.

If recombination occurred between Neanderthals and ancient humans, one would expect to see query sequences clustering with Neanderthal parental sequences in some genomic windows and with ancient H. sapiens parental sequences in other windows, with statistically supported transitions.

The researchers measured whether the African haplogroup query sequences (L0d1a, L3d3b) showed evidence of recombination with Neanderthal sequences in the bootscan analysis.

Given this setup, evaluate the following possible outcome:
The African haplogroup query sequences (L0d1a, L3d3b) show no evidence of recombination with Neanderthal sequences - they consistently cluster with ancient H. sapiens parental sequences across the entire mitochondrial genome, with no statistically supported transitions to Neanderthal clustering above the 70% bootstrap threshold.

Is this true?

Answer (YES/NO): NO